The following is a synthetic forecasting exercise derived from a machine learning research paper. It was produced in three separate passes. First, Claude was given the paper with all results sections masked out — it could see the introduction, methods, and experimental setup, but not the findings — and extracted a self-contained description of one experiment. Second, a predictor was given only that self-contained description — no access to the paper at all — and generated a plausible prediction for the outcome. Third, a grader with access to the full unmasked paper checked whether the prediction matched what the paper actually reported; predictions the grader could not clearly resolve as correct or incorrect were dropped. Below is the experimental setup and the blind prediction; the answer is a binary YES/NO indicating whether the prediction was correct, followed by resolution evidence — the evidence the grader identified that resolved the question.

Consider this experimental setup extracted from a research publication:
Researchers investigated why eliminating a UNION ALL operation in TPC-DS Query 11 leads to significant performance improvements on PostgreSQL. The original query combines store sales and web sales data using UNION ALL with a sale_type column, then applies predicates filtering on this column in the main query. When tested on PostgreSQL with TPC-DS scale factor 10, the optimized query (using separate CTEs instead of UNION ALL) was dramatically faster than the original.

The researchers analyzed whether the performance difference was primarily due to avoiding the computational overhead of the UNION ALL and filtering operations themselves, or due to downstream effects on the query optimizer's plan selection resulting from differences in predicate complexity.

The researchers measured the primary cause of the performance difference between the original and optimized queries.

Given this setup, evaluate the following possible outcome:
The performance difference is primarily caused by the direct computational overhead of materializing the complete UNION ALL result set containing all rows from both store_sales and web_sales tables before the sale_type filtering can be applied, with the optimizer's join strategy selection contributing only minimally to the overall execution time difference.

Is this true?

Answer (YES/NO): NO